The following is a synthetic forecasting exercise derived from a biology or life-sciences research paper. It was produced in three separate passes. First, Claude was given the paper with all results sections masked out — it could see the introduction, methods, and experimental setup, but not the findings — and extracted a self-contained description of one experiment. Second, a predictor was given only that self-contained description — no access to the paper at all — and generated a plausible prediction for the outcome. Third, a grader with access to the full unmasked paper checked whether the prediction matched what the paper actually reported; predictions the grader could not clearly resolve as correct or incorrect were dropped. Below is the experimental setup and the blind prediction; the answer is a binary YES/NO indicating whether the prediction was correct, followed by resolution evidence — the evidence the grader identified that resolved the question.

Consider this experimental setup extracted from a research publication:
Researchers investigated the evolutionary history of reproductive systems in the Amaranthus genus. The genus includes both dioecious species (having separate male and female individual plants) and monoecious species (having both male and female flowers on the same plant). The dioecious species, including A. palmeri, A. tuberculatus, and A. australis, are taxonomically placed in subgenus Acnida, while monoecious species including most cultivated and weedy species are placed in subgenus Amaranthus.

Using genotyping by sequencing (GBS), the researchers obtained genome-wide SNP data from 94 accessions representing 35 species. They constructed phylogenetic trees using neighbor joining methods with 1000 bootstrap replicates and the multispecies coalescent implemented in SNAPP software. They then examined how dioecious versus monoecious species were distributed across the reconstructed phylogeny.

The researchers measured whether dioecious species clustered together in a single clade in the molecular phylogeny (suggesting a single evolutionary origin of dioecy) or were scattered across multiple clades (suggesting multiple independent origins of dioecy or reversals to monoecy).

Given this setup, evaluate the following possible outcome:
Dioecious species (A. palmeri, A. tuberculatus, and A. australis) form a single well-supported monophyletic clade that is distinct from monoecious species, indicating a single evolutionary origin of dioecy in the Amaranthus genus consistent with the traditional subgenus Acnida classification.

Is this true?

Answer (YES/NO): NO